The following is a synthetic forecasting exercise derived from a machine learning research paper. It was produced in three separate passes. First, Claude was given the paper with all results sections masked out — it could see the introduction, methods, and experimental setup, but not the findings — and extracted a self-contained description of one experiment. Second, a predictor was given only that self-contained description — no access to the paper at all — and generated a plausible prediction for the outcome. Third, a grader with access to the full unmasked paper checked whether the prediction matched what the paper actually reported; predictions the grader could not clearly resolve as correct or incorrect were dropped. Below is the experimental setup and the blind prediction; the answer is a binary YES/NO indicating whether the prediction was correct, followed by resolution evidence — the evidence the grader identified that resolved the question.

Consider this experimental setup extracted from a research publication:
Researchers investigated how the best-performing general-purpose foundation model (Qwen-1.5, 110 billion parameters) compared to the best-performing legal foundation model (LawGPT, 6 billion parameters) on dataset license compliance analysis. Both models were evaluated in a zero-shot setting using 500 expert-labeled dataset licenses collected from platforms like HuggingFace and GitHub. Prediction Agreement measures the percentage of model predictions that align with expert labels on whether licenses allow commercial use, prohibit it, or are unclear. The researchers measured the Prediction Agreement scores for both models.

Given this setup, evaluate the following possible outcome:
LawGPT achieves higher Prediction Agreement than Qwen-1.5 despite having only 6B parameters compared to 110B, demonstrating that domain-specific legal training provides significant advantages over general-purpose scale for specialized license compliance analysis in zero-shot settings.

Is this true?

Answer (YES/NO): NO